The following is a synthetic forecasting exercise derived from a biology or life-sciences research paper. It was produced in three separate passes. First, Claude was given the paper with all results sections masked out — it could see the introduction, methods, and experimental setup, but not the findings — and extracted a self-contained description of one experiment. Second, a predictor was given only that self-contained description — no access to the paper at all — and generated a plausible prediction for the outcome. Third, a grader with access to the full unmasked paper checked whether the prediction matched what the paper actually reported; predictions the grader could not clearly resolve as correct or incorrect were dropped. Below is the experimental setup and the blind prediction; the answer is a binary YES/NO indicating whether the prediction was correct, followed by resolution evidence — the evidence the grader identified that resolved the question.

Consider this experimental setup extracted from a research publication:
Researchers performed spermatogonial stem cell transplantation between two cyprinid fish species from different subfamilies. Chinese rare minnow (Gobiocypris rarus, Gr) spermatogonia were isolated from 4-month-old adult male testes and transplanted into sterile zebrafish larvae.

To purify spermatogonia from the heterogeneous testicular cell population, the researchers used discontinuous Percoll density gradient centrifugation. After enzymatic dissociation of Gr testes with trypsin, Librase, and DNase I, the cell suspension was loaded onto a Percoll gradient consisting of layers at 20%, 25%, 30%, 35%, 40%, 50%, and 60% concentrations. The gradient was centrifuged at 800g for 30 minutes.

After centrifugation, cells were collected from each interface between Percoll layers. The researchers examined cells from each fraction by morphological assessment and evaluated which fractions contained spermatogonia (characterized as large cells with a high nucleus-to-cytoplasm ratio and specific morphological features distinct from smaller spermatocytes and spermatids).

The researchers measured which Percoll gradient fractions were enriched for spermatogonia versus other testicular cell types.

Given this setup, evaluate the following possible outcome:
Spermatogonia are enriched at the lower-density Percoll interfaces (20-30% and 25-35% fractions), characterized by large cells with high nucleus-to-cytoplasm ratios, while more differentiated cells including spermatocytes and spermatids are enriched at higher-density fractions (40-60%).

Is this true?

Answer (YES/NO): NO